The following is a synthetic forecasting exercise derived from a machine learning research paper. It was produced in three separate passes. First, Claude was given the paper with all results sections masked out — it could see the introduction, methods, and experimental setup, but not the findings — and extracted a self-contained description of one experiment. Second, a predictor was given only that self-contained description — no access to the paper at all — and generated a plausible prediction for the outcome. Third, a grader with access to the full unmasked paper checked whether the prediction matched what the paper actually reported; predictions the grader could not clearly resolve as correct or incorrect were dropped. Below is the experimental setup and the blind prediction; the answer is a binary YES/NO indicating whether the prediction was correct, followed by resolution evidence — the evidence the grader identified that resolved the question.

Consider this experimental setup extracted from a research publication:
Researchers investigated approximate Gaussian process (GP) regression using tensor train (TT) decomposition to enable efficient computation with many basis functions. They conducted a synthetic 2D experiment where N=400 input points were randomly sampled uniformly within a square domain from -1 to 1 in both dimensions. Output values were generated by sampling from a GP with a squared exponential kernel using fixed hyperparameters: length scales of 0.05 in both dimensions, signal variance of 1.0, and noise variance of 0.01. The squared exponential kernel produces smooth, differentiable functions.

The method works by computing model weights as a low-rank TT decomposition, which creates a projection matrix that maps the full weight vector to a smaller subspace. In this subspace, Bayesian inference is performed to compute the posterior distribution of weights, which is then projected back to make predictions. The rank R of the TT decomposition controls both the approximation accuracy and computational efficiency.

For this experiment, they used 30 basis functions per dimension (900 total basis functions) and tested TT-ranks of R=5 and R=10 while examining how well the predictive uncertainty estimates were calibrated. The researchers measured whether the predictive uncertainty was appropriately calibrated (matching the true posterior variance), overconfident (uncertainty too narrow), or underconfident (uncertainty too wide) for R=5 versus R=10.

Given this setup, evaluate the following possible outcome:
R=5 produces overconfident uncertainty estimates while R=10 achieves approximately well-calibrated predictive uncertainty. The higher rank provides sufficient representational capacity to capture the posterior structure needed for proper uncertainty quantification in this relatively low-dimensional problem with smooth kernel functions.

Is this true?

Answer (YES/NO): NO